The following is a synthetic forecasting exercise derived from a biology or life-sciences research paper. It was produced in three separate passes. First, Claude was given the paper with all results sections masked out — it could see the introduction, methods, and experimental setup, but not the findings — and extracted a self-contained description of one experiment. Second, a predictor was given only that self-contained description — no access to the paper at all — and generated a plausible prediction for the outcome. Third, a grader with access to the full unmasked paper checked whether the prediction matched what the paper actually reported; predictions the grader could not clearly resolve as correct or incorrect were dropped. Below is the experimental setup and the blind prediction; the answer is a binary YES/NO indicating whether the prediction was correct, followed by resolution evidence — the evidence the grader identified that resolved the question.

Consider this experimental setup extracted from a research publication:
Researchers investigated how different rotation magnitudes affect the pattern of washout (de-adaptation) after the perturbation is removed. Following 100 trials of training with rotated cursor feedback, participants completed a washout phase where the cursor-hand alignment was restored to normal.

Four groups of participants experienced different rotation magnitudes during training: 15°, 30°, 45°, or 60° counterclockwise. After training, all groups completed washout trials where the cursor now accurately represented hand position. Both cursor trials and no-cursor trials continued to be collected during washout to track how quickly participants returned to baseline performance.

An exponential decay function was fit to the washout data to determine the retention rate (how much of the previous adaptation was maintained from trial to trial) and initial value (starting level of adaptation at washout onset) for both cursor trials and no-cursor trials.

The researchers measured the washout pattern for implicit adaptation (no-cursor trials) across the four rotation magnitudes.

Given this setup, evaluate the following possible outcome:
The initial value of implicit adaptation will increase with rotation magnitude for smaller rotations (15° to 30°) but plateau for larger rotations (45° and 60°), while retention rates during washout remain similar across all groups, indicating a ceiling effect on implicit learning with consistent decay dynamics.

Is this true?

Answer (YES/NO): NO